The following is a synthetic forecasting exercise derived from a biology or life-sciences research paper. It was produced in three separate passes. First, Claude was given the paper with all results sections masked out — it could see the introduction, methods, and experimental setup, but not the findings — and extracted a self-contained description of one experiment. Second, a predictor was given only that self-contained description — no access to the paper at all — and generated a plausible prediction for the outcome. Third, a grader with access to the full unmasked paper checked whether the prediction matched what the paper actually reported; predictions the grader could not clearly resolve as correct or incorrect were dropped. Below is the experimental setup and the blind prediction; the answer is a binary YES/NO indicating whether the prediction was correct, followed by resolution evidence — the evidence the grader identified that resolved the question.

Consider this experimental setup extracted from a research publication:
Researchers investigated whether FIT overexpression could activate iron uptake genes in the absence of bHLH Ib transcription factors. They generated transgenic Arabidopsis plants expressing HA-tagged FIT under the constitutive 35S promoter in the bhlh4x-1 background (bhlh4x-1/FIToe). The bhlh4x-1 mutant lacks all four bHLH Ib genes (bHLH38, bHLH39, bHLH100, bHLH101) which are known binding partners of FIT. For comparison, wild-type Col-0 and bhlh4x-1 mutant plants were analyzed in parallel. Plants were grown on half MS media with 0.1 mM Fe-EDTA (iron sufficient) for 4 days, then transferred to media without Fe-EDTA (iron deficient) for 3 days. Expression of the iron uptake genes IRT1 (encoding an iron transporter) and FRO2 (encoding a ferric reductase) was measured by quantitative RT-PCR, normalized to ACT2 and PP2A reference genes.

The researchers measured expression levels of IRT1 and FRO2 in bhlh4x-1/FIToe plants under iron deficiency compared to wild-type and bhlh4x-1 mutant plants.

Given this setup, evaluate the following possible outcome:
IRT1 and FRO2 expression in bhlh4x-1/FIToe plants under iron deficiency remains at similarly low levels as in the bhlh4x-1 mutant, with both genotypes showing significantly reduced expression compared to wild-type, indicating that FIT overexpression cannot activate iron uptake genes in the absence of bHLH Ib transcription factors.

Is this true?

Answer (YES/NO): YES